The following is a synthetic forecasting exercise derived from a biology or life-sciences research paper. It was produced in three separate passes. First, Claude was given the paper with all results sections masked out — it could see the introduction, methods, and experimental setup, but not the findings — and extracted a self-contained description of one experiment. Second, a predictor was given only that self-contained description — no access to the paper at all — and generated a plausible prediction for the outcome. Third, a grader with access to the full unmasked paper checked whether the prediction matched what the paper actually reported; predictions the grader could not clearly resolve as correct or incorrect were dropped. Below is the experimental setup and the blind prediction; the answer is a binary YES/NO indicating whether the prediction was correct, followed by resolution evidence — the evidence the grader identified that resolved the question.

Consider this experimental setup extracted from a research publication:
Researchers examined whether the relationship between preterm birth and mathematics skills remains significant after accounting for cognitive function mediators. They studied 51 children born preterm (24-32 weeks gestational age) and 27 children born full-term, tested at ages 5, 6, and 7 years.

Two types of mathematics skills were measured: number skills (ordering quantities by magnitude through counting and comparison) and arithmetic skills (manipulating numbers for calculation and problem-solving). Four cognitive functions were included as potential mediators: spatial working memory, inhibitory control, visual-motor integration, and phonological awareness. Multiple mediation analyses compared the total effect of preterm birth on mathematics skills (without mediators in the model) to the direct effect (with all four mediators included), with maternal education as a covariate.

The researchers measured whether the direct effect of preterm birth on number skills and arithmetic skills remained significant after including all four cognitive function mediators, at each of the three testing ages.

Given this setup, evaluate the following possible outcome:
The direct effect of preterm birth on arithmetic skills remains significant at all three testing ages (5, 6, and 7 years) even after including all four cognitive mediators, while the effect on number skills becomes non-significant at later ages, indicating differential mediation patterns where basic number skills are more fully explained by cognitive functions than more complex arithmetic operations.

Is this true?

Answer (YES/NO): NO